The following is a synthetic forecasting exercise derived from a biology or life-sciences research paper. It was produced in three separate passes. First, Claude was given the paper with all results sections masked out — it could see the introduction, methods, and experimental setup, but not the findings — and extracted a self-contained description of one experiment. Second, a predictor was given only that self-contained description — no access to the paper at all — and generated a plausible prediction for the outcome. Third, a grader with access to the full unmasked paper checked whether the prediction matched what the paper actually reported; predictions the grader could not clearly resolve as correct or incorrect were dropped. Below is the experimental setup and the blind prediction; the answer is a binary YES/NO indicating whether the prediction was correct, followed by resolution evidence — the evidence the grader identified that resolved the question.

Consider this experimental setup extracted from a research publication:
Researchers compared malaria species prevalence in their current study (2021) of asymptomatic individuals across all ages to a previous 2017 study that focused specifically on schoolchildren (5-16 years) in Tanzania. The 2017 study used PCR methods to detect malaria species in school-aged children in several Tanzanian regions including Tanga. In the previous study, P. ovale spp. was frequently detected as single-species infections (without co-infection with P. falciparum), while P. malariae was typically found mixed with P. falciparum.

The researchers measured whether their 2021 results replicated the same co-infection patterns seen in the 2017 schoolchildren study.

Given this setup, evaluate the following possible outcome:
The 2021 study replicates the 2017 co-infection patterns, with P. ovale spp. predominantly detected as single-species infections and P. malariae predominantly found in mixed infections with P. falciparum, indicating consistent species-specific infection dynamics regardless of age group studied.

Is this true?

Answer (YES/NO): NO